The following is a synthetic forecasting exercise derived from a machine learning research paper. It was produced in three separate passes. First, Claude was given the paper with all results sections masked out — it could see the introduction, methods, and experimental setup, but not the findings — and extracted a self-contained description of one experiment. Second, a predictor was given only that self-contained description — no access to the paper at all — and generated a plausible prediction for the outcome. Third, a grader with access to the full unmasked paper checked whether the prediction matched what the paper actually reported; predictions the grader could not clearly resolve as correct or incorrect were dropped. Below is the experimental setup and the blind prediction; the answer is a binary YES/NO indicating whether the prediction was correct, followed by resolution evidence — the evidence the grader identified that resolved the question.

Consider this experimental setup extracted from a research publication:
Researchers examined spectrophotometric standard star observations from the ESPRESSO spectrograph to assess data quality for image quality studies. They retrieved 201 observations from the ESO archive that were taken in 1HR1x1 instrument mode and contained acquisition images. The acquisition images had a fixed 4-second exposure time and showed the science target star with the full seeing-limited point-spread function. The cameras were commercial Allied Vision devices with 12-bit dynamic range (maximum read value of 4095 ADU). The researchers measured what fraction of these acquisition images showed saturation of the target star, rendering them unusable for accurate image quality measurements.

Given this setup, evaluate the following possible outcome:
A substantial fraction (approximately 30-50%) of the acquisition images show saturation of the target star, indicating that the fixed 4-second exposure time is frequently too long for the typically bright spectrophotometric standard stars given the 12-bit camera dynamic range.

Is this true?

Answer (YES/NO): NO